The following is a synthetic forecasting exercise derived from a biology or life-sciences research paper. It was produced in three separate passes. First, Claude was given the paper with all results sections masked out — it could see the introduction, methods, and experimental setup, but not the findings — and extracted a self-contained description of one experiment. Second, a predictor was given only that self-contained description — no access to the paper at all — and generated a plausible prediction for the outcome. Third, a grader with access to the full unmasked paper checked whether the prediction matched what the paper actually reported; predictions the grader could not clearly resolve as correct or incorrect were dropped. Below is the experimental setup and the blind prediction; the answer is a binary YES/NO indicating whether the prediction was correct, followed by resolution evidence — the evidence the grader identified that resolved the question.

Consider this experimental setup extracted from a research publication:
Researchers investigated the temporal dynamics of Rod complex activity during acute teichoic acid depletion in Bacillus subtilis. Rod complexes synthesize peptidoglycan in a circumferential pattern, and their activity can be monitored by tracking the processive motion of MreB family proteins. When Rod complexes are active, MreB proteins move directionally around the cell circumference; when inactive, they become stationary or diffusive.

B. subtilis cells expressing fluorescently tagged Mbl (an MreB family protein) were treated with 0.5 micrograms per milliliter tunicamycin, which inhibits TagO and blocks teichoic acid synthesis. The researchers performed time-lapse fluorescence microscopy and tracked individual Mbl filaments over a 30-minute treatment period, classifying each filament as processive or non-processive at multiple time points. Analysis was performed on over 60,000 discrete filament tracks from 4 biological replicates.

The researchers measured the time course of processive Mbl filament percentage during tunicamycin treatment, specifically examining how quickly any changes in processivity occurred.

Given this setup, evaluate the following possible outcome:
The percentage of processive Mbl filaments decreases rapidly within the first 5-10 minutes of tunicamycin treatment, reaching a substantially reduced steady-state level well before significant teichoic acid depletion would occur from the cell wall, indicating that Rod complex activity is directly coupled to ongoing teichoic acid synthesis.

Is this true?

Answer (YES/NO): NO